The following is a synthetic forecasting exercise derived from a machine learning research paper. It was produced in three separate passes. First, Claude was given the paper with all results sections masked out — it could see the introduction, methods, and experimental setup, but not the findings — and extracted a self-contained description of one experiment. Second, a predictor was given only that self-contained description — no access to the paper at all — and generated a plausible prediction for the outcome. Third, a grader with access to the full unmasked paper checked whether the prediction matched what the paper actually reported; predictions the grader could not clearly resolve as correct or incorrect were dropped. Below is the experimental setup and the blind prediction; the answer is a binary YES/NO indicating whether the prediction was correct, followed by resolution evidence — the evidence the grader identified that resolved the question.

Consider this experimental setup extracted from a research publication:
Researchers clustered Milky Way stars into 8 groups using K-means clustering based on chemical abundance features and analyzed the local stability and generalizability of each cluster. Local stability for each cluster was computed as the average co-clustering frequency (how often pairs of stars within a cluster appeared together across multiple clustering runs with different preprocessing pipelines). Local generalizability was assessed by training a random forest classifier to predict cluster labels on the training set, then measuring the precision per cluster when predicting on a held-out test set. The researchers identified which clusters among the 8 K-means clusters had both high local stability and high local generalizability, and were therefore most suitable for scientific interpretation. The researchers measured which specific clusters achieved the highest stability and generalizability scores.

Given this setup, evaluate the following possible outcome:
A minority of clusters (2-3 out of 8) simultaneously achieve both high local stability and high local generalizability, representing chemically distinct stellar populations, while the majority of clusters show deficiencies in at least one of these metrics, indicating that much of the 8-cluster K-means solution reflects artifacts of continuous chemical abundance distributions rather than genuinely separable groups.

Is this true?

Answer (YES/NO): NO